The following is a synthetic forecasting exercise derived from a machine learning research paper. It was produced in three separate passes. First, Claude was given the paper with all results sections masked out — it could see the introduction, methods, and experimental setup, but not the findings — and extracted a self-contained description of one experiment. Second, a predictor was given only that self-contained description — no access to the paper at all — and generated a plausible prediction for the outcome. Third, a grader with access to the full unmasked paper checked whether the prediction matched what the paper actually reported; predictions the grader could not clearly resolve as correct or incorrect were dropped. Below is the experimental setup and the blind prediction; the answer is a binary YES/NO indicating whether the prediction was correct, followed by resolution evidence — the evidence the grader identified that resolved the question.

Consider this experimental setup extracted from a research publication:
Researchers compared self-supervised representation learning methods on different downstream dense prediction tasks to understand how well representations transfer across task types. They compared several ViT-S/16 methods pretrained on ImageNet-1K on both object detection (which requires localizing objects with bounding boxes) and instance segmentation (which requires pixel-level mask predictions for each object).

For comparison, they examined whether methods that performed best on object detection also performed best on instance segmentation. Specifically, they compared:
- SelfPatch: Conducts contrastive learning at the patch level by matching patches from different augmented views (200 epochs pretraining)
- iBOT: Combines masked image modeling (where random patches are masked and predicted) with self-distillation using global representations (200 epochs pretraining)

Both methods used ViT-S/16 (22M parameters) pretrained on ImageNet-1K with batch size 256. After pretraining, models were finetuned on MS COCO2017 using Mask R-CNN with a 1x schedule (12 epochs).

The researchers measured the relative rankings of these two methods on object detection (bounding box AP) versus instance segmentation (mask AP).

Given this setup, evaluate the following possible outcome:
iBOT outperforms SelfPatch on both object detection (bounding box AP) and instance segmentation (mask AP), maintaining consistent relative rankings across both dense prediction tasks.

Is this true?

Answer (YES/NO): YES